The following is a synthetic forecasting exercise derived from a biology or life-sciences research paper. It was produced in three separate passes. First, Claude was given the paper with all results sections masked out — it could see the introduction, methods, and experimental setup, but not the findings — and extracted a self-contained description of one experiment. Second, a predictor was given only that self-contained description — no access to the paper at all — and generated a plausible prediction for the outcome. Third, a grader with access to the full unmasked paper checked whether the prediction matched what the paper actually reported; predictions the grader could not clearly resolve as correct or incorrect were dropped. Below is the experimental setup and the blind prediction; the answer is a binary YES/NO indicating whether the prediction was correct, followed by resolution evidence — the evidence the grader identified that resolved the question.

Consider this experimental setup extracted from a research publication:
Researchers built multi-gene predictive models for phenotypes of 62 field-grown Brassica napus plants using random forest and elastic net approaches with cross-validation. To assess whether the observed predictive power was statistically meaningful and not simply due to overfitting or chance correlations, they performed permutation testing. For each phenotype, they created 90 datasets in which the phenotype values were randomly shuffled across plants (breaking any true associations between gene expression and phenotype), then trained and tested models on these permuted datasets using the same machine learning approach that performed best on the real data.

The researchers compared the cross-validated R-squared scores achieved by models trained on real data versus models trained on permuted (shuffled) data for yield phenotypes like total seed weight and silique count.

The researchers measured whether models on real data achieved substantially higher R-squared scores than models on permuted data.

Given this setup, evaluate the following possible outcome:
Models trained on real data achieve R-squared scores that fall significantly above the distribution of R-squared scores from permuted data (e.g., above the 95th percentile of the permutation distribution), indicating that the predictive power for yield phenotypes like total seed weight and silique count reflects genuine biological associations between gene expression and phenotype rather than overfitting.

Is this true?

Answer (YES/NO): YES